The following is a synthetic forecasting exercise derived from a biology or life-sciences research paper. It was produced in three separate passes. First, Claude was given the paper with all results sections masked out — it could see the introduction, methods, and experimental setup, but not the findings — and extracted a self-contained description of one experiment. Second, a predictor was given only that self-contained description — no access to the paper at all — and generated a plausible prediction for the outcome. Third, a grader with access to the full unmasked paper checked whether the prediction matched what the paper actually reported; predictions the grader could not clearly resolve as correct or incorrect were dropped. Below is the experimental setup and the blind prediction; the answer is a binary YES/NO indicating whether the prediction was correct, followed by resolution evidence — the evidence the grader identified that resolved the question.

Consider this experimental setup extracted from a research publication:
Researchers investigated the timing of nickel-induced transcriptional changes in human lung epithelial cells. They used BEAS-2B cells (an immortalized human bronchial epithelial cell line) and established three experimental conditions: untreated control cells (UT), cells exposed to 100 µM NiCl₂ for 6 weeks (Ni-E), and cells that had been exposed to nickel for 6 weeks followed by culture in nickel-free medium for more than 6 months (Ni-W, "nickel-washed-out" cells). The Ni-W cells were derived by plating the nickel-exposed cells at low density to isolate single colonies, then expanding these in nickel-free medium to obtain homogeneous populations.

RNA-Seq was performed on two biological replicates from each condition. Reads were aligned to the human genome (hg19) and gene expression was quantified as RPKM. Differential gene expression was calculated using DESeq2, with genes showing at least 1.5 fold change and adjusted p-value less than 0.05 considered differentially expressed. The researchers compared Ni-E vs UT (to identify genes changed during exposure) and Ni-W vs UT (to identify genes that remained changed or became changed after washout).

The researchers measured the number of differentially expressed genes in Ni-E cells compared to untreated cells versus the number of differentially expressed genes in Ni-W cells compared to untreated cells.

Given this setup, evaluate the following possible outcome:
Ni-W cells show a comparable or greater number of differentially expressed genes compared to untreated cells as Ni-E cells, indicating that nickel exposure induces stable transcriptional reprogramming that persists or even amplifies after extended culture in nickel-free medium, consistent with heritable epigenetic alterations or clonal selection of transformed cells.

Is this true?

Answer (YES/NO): YES